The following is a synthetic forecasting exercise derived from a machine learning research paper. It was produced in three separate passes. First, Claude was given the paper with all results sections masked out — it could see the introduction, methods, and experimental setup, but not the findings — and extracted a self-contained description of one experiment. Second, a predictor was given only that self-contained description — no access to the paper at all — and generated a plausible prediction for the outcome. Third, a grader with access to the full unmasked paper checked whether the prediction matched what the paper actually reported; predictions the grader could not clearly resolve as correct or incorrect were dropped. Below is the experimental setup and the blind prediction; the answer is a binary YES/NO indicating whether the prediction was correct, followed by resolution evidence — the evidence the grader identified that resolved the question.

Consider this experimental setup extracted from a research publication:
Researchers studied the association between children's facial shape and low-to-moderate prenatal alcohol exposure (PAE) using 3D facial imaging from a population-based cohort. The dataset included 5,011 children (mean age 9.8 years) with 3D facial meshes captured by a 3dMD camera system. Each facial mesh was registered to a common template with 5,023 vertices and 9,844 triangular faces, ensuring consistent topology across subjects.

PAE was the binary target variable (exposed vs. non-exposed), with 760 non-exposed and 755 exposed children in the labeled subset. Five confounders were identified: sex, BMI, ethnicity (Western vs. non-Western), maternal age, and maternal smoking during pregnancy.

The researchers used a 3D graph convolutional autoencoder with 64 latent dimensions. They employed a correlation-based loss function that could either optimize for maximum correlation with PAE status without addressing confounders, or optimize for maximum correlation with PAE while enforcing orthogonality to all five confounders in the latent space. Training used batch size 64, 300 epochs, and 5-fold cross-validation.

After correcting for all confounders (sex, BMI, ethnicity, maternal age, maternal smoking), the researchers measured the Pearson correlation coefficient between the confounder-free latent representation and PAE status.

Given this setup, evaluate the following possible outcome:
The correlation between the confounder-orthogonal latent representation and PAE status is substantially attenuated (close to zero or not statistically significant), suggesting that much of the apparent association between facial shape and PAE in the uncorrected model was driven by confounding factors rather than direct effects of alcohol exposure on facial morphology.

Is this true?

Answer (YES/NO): NO